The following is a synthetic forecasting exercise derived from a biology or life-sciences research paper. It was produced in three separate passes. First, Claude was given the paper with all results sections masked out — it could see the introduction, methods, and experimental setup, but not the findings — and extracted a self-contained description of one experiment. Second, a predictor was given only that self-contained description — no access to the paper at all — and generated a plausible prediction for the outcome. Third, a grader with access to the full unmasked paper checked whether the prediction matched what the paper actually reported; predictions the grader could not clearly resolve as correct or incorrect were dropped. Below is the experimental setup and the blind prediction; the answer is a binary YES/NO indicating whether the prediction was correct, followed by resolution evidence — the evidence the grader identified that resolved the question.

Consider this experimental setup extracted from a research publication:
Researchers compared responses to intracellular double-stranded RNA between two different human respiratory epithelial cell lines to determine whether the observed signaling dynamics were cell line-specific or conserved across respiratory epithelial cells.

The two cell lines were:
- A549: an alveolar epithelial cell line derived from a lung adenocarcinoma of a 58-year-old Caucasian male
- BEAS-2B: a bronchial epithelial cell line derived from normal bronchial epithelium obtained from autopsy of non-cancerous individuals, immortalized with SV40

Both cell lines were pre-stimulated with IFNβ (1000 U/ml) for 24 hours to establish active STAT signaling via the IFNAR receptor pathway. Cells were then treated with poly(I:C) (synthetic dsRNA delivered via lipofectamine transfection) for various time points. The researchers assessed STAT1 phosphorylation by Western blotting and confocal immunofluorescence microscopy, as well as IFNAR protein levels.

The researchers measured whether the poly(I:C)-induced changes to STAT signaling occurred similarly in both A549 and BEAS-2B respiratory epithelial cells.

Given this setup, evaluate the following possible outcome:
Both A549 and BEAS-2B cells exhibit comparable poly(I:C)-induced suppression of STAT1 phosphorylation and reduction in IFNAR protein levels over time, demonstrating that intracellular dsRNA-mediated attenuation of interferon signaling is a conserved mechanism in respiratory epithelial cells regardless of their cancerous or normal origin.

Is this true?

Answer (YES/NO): YES